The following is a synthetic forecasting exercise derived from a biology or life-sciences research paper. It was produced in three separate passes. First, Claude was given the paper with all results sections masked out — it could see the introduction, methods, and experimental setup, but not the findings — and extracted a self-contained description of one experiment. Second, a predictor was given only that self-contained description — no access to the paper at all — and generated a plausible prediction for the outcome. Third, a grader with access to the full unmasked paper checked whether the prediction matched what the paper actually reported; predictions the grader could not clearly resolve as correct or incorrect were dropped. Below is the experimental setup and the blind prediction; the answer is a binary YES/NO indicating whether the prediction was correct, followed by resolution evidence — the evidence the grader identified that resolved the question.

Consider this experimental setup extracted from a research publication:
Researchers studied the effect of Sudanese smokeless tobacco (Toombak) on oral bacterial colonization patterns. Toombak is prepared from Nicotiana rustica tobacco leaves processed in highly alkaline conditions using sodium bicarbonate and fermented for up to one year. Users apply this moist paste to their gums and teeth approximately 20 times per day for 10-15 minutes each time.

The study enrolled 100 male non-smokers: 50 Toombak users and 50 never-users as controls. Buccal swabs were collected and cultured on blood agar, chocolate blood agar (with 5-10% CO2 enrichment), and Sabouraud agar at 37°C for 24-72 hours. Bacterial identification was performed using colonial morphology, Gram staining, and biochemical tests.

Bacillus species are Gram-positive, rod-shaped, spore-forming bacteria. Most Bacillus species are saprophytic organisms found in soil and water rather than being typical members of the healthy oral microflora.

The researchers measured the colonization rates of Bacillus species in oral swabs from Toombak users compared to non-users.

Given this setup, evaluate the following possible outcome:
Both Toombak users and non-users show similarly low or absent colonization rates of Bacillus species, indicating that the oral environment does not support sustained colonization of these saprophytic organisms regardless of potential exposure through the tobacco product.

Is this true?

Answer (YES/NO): NO